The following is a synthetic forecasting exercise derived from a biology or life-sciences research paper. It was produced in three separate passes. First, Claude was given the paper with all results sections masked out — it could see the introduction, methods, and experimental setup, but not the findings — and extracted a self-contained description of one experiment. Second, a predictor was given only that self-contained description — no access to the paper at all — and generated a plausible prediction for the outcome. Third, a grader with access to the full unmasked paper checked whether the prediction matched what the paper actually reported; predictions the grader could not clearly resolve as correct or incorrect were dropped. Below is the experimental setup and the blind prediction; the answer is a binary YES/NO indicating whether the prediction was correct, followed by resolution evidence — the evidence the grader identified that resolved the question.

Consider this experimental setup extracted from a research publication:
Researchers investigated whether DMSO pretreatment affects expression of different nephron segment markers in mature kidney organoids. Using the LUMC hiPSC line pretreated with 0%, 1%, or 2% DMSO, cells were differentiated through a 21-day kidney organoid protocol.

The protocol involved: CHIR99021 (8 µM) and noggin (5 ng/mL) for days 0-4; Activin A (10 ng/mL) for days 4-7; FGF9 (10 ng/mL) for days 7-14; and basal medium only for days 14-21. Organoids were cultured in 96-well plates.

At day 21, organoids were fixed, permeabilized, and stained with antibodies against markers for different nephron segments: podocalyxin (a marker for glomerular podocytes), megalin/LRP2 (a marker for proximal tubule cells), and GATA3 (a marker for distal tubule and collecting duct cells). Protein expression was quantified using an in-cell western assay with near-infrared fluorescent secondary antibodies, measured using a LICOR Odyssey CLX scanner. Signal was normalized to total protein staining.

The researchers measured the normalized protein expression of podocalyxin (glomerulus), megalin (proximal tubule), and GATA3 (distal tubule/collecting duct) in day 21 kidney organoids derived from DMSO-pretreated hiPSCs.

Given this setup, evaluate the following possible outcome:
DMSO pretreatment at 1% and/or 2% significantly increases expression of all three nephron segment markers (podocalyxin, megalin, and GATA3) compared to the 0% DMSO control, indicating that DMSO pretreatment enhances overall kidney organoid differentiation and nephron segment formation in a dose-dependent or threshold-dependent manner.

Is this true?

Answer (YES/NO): NO